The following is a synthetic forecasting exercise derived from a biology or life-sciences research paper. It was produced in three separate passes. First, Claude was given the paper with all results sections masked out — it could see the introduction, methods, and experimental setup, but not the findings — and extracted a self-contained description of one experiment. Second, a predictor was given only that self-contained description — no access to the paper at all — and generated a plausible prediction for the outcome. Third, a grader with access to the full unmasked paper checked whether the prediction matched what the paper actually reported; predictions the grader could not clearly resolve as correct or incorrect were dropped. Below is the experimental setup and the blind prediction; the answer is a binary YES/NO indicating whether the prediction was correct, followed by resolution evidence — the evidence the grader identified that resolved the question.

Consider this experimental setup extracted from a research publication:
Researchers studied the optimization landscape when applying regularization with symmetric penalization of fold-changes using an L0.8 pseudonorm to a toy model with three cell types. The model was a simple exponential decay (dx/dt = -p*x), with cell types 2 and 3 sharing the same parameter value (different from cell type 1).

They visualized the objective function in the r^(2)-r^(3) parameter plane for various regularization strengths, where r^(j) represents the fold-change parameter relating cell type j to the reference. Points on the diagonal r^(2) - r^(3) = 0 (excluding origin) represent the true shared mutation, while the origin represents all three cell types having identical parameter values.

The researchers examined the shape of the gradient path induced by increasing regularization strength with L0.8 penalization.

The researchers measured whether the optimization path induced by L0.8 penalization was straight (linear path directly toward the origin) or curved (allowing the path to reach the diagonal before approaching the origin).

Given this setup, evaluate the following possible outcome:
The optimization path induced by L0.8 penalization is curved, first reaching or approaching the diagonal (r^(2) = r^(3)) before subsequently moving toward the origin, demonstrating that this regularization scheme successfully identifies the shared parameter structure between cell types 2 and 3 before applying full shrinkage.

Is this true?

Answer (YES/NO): YES